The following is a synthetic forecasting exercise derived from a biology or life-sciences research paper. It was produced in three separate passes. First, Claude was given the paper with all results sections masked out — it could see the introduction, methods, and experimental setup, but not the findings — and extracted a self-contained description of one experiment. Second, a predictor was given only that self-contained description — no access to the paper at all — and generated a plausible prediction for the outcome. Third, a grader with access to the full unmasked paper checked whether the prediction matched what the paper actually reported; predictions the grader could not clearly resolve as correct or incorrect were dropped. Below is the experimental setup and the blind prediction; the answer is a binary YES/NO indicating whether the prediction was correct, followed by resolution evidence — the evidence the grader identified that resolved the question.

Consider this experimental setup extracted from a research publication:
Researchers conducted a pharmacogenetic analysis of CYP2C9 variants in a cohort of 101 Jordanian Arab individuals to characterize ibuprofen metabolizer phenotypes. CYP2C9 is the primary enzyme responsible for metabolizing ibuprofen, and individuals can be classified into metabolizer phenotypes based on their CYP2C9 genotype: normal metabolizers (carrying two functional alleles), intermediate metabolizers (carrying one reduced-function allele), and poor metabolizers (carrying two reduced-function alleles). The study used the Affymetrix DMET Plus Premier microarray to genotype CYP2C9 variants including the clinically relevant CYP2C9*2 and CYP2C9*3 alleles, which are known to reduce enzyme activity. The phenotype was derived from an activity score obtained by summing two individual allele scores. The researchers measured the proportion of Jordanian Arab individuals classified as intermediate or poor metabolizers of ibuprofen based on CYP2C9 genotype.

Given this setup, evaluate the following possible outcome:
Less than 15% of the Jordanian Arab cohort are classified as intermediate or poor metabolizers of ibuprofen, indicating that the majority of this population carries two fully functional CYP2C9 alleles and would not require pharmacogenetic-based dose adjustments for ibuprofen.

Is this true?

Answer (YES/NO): NO